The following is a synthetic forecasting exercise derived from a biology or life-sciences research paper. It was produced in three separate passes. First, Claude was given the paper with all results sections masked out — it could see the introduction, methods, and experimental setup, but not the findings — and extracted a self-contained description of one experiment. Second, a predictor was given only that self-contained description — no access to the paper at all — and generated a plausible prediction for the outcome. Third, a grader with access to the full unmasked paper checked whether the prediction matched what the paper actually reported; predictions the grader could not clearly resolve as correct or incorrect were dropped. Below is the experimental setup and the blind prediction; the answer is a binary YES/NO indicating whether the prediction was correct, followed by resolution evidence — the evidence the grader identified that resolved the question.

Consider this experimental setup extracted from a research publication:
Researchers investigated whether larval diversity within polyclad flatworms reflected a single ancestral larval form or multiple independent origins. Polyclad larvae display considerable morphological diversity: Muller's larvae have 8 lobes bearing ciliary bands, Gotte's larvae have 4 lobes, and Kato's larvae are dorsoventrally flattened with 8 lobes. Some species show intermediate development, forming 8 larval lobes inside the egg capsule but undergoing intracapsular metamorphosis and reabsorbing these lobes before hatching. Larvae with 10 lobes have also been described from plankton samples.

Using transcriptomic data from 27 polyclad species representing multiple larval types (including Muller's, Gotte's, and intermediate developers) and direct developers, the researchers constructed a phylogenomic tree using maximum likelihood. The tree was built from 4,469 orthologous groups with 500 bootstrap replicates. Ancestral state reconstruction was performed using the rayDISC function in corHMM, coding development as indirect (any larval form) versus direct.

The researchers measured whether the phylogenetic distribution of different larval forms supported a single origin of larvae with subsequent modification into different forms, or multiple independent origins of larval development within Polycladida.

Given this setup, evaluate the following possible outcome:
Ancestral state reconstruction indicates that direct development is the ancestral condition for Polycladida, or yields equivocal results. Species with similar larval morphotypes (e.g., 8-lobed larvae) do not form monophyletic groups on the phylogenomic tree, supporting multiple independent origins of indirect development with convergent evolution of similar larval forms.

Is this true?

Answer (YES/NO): NO